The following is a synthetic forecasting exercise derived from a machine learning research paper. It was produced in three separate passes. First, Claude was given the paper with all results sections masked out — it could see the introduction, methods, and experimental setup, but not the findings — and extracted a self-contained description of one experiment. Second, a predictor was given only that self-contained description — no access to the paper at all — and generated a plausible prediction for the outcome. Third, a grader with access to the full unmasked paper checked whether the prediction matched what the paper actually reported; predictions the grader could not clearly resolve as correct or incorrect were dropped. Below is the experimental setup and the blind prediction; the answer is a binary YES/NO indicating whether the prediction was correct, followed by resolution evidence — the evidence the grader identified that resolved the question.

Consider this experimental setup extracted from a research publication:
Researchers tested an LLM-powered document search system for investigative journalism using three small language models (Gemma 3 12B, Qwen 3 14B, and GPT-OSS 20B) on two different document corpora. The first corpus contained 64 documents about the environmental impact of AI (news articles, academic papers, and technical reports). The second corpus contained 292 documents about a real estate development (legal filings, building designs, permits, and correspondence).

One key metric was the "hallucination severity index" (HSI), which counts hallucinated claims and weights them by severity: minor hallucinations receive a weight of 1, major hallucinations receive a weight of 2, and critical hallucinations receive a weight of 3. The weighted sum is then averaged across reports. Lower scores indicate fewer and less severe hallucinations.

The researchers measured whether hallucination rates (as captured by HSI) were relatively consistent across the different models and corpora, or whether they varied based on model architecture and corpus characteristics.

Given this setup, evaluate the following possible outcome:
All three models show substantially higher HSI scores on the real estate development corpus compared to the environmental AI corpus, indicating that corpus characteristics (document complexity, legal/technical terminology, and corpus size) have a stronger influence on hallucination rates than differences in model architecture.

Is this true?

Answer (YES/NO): NO